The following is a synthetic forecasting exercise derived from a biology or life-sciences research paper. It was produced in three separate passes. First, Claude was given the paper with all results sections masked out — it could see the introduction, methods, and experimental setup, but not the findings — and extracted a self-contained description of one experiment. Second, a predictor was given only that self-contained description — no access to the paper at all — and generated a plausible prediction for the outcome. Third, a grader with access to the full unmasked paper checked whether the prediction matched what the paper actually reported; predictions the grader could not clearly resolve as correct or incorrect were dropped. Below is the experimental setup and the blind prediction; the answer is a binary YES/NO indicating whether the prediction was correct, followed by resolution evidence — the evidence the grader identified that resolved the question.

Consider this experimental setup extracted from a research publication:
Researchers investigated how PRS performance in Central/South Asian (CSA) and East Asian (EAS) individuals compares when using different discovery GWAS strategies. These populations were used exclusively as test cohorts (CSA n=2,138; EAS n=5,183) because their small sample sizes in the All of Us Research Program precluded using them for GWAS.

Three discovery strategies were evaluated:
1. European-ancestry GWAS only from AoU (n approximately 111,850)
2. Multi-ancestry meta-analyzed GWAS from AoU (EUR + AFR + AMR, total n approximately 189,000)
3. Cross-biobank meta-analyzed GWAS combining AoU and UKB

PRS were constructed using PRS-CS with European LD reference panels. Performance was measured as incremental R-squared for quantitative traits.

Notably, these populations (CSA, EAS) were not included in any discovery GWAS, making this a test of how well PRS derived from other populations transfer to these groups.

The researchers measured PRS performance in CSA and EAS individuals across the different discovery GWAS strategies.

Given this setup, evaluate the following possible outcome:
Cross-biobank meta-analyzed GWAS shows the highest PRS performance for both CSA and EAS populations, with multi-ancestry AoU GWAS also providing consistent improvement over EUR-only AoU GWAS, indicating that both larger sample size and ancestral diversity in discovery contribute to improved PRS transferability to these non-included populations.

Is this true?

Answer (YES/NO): NO